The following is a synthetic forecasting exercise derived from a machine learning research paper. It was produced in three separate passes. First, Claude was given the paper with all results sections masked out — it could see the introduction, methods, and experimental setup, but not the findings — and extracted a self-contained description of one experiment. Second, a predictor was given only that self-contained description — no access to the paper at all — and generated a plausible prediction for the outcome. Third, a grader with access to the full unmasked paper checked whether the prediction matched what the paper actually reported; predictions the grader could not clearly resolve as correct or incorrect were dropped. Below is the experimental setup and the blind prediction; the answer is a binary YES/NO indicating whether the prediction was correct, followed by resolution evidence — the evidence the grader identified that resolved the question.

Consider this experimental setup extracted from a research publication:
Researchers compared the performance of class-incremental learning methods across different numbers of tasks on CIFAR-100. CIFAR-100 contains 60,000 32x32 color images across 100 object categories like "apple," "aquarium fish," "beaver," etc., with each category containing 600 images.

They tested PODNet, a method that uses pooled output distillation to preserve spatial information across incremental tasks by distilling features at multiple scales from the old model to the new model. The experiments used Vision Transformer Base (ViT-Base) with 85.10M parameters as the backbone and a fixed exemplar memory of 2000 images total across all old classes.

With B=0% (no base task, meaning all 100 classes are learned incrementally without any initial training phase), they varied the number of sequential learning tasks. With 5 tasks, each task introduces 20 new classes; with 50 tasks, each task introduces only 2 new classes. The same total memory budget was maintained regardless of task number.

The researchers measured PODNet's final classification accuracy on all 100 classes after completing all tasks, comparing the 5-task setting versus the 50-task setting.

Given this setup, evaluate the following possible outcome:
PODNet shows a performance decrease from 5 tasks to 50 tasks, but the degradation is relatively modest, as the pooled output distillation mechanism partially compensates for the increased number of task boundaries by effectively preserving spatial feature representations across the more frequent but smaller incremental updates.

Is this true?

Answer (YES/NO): NO